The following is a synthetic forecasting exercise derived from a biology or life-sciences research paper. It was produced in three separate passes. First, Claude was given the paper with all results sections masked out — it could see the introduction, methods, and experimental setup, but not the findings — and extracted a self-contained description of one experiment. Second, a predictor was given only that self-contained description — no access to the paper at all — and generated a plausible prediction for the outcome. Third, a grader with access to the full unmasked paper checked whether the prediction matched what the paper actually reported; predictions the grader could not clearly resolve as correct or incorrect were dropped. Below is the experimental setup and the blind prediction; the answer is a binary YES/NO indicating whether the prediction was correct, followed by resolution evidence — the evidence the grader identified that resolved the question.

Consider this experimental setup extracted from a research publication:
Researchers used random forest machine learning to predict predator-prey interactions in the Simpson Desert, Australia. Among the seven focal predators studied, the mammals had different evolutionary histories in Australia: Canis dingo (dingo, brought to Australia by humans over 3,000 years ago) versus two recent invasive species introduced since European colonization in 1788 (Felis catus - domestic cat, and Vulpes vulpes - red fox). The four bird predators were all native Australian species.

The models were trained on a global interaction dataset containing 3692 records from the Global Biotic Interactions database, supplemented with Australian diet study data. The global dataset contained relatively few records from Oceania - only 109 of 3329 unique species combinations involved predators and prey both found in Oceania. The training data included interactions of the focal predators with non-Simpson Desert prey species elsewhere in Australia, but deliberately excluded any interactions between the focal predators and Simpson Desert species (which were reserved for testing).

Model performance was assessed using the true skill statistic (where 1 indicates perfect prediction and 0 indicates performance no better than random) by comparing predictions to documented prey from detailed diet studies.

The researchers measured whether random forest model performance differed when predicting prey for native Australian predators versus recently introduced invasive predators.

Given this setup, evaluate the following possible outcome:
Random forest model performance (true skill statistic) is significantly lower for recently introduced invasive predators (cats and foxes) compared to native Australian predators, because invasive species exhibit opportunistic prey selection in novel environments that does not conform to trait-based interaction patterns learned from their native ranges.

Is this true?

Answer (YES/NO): NO